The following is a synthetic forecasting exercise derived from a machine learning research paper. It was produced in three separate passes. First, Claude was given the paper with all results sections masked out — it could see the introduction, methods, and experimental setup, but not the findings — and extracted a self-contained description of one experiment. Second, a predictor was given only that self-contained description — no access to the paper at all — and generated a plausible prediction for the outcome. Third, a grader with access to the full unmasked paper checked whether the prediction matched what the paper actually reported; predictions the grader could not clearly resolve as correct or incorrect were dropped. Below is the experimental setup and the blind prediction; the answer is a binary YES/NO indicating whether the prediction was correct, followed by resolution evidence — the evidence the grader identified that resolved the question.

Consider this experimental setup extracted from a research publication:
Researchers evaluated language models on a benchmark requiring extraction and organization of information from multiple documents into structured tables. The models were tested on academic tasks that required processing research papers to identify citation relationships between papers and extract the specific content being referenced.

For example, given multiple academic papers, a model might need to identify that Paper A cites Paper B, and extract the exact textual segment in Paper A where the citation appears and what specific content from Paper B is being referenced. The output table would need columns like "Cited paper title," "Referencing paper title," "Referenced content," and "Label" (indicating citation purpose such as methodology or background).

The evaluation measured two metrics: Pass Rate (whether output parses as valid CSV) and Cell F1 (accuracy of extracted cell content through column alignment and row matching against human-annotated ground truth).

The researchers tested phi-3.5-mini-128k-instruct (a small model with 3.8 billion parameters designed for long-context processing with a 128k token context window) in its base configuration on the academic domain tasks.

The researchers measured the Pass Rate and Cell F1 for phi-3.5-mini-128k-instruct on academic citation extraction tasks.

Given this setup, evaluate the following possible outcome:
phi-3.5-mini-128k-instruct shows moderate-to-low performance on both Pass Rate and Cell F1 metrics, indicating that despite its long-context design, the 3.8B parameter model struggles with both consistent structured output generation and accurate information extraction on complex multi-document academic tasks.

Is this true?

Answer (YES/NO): NO